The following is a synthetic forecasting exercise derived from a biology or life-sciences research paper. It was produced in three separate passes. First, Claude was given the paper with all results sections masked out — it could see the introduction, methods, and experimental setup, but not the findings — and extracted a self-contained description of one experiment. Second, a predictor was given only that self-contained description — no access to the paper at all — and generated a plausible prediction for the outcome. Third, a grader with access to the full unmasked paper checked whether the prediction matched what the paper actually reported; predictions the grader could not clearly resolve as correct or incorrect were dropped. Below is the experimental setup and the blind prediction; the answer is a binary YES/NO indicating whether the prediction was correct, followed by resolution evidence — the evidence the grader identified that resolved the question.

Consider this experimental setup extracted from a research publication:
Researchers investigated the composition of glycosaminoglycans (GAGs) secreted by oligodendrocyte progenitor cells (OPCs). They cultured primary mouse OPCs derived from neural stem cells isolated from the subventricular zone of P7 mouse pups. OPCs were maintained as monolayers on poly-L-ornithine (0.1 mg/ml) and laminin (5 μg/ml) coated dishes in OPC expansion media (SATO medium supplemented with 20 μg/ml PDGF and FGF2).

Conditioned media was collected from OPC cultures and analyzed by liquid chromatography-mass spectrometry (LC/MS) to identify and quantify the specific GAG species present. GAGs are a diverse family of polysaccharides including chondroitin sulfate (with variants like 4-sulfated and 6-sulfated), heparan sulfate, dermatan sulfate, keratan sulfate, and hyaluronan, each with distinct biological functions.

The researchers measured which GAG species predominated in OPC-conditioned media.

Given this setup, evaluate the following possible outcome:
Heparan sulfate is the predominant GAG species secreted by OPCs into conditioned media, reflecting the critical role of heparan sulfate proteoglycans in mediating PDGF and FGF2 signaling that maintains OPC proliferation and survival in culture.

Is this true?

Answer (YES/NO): NO